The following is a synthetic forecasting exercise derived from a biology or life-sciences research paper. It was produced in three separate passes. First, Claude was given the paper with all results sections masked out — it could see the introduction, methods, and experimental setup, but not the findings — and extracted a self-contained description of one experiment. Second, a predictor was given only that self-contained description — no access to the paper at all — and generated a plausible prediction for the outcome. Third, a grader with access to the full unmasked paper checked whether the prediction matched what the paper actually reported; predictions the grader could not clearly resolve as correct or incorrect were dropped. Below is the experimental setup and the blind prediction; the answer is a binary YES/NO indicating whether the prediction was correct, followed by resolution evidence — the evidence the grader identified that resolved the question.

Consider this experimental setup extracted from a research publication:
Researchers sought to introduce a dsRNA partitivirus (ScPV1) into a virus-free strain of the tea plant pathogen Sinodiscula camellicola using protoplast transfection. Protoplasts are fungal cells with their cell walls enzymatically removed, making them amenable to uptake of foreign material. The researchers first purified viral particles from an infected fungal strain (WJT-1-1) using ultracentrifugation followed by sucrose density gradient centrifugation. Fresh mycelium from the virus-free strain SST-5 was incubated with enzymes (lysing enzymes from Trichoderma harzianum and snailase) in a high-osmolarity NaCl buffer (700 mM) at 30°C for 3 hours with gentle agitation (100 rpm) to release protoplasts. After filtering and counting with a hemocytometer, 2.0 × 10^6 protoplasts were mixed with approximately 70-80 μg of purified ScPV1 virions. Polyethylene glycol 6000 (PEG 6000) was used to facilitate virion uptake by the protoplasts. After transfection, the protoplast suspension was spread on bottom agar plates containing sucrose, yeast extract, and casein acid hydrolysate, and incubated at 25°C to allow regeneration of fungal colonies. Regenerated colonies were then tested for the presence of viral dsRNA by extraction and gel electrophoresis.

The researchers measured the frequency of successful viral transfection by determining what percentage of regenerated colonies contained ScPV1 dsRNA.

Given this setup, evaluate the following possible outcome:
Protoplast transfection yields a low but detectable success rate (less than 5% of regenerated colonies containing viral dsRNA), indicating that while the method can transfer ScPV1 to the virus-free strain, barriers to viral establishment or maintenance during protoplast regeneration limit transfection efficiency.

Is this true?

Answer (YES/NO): NO